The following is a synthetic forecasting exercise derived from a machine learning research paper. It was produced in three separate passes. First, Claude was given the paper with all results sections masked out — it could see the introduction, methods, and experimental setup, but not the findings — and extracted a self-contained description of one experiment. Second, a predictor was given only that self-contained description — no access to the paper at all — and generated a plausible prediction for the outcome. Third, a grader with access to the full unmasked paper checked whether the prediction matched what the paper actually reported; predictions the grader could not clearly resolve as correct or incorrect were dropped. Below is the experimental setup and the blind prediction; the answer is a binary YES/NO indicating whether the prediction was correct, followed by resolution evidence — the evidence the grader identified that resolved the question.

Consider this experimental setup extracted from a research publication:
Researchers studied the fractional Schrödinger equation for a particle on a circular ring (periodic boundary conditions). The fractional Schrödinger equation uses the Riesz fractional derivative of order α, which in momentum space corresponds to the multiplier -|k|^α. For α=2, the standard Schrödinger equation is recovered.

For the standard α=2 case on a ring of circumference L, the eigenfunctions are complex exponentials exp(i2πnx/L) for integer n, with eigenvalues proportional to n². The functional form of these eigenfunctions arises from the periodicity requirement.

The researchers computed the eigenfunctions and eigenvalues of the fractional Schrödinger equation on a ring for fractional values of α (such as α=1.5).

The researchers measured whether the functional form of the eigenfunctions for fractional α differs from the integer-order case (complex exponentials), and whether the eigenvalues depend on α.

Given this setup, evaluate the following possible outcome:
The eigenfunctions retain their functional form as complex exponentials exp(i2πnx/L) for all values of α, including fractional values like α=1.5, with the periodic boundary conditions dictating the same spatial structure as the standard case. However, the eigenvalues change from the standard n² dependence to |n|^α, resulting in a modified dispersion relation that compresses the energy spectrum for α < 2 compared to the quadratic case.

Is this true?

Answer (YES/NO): YES